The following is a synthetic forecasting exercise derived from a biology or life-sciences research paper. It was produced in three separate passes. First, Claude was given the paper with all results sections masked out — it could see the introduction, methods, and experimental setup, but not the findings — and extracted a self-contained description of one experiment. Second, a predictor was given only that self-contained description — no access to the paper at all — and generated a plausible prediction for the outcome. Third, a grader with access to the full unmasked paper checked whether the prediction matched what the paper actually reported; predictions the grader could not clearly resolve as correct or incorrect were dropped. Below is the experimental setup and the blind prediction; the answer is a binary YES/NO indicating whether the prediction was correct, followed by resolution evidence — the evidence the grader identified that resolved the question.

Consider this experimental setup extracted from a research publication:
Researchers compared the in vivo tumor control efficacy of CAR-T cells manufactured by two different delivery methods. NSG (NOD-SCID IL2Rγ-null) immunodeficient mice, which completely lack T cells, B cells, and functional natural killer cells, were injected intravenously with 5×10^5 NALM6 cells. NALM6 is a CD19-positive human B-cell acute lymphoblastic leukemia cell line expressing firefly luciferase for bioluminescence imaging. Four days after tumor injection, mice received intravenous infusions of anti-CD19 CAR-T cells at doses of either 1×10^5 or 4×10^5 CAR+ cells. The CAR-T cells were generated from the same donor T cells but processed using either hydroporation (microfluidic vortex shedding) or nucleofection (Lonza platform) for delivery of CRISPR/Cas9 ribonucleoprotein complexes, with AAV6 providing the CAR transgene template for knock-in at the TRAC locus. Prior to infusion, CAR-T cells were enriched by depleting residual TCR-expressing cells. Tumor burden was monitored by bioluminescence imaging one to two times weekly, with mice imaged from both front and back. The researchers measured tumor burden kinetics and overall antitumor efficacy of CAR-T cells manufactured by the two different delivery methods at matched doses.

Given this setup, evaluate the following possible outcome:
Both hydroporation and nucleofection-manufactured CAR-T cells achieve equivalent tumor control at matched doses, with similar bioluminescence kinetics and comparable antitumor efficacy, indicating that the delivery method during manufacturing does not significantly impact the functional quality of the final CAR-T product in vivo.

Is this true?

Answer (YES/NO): YES